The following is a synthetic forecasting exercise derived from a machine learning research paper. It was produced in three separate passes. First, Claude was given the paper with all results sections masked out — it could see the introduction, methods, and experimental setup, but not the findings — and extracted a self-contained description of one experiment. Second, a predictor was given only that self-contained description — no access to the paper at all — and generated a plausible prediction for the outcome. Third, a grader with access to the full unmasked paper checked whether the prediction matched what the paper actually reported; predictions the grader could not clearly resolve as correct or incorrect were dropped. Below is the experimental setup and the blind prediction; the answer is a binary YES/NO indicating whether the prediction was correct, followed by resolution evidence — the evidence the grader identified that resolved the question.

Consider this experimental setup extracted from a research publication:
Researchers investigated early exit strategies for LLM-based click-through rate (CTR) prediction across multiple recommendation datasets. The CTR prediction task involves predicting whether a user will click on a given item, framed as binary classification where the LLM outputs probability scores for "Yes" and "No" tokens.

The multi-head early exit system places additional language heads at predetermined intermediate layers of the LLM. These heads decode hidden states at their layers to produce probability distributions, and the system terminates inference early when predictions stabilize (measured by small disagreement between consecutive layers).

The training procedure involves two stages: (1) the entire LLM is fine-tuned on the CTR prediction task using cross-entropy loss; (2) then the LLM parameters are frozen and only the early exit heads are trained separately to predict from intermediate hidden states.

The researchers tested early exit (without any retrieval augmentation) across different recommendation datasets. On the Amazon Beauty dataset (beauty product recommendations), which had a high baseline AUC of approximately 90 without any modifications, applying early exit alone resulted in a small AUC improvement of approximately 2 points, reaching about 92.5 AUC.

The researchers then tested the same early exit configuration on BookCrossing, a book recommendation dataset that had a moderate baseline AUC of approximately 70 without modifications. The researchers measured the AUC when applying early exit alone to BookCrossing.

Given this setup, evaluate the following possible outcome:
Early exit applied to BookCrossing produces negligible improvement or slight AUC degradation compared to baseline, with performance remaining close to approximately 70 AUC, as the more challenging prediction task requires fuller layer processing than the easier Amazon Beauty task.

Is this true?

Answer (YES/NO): NO